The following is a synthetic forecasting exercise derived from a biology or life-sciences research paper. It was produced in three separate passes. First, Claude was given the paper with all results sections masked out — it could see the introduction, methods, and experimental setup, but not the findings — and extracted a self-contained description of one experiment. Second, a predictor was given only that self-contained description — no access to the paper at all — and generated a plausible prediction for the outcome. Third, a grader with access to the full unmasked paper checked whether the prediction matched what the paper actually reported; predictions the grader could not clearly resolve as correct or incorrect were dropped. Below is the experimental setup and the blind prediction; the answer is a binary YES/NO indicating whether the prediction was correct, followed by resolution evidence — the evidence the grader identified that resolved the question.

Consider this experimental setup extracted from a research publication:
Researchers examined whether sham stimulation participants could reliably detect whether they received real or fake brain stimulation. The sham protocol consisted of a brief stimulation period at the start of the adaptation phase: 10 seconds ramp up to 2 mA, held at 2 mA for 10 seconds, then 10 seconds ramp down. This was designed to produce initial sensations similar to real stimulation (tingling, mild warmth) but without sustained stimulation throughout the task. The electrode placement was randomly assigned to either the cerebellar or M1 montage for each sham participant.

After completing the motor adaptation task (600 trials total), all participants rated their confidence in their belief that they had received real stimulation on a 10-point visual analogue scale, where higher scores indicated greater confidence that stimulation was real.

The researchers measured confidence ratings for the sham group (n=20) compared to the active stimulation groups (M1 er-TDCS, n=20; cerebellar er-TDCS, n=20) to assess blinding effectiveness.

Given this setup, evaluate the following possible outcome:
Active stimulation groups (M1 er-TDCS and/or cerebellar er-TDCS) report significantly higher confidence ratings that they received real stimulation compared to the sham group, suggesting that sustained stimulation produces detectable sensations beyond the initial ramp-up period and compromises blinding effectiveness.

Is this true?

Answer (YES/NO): NO